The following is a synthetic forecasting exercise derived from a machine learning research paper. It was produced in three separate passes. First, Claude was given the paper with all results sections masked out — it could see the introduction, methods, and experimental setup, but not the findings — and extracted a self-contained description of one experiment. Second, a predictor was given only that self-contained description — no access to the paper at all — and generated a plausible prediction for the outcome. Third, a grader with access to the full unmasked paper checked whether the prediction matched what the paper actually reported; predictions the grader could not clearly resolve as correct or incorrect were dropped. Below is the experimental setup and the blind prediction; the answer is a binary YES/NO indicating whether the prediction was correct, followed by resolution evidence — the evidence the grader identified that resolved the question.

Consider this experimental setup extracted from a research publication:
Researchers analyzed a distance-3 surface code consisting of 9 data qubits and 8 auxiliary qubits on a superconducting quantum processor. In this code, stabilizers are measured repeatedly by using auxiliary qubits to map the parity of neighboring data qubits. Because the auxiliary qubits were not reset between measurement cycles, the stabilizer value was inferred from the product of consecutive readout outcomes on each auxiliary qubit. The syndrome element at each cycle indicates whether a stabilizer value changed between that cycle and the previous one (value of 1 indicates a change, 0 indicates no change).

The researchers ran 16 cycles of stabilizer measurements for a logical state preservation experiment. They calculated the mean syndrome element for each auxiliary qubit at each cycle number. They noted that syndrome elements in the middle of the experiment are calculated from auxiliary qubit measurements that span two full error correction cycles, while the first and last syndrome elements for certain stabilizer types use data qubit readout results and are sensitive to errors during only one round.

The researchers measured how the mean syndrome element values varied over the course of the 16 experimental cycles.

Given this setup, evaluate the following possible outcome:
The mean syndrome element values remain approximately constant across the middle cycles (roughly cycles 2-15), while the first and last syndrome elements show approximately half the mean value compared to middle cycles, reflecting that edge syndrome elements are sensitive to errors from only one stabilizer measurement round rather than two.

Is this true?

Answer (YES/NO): NO